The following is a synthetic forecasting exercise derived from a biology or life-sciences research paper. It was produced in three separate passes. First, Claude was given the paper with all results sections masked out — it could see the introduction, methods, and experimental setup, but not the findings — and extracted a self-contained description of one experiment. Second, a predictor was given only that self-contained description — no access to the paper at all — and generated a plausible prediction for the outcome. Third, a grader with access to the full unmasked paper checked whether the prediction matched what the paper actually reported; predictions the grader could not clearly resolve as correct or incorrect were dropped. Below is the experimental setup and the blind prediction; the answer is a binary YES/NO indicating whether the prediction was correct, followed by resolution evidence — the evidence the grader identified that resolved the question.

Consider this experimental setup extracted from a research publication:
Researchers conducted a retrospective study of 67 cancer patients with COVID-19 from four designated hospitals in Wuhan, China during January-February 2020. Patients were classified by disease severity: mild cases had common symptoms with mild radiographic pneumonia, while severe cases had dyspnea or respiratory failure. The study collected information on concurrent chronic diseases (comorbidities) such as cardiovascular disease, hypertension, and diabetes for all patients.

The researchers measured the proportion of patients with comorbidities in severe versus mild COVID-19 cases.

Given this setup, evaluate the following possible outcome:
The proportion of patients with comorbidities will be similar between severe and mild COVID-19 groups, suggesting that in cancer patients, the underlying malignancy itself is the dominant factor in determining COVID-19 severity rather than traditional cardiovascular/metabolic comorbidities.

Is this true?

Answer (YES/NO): NO